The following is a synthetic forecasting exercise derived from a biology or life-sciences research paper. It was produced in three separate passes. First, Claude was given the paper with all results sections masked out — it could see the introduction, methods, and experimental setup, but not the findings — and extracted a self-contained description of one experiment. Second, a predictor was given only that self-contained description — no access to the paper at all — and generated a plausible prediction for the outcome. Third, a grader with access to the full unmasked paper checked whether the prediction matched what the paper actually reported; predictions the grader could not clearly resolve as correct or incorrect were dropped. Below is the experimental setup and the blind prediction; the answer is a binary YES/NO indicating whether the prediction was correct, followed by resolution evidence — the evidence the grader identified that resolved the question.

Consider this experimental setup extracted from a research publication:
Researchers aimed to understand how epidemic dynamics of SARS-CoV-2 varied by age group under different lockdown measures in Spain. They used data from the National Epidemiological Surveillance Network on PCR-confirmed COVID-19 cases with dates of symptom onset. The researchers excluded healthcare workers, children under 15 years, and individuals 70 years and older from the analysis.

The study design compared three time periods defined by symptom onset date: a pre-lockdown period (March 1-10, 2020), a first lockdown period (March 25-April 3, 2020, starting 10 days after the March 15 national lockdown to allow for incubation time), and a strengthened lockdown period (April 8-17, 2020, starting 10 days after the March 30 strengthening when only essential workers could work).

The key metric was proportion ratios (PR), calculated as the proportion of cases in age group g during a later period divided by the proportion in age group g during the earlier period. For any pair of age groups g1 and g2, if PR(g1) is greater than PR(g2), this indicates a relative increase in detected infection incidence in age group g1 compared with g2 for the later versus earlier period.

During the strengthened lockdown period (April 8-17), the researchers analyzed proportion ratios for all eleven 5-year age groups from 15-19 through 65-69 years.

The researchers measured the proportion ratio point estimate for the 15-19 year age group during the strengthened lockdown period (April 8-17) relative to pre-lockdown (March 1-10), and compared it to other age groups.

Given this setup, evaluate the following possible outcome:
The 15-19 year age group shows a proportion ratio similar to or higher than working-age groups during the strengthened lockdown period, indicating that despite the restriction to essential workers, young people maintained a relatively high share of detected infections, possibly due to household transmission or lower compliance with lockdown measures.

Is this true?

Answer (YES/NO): YES